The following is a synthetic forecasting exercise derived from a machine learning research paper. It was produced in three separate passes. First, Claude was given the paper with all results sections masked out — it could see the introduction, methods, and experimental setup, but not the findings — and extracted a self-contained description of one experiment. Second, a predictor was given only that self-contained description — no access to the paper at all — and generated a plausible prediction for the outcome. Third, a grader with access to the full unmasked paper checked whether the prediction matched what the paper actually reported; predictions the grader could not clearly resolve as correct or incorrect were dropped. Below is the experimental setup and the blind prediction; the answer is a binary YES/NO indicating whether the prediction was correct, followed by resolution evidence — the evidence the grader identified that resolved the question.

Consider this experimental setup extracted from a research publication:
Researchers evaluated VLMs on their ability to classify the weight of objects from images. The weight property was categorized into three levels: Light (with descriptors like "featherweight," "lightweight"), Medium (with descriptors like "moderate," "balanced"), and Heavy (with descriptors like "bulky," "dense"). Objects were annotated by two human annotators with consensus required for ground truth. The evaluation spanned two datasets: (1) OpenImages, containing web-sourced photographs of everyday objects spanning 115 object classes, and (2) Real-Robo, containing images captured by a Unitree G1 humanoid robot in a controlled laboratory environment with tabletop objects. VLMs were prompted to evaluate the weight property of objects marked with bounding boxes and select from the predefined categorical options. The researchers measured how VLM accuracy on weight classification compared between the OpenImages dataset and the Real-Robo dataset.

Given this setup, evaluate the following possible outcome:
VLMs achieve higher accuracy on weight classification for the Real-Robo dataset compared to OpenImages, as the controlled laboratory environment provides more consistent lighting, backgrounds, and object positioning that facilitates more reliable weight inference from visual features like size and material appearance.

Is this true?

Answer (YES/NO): YES